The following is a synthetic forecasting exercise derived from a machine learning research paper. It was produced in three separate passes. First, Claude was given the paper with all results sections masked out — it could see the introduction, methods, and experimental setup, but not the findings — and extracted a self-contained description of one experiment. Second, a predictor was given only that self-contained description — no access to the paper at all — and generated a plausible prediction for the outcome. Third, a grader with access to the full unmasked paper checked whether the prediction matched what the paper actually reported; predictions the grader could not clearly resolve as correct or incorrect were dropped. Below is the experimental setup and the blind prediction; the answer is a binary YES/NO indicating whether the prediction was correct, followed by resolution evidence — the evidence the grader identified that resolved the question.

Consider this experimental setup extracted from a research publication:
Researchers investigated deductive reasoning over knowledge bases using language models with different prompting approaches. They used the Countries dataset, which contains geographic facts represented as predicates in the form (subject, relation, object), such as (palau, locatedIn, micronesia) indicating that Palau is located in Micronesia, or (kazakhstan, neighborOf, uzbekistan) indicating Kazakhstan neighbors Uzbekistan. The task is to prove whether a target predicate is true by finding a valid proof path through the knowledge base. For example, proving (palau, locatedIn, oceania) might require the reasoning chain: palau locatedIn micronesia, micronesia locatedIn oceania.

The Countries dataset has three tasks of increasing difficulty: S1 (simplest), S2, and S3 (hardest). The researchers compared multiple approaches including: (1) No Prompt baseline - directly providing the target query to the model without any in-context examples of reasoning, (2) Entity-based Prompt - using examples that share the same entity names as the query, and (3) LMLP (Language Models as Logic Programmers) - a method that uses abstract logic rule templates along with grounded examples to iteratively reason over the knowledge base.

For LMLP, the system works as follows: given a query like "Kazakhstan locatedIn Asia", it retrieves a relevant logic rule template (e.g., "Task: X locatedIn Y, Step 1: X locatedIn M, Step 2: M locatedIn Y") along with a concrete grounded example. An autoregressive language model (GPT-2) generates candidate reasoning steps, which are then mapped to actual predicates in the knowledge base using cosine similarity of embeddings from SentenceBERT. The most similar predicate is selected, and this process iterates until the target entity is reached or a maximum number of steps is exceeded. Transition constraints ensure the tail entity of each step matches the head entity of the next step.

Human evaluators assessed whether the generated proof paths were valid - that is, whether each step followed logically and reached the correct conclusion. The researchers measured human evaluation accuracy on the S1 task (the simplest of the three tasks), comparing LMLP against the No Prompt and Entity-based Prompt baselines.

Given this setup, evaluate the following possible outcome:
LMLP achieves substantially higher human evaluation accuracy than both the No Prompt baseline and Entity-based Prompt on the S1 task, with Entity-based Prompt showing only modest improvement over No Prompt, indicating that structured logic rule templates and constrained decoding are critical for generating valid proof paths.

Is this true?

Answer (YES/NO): NO